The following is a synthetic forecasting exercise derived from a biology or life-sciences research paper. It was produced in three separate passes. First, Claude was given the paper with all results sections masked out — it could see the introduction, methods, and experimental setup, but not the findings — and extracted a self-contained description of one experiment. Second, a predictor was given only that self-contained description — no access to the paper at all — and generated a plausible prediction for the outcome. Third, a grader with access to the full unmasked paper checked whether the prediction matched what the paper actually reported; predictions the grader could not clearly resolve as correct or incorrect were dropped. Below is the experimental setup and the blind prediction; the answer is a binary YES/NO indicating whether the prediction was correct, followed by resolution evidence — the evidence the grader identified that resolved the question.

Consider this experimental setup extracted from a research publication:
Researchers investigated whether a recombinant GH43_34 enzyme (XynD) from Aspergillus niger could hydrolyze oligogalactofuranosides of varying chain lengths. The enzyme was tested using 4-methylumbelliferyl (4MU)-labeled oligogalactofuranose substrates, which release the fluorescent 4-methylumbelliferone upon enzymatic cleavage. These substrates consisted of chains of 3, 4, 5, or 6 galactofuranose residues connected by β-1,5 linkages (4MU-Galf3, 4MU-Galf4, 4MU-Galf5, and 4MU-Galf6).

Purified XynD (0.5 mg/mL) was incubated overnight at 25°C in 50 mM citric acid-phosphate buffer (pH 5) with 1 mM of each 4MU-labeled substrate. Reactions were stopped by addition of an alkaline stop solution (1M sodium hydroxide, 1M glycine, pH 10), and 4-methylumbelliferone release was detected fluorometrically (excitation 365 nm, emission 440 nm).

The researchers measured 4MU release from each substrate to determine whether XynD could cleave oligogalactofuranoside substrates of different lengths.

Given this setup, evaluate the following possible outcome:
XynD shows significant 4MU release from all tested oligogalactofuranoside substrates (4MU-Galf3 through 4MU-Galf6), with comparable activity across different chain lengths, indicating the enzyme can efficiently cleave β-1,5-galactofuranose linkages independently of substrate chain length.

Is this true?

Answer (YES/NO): NO